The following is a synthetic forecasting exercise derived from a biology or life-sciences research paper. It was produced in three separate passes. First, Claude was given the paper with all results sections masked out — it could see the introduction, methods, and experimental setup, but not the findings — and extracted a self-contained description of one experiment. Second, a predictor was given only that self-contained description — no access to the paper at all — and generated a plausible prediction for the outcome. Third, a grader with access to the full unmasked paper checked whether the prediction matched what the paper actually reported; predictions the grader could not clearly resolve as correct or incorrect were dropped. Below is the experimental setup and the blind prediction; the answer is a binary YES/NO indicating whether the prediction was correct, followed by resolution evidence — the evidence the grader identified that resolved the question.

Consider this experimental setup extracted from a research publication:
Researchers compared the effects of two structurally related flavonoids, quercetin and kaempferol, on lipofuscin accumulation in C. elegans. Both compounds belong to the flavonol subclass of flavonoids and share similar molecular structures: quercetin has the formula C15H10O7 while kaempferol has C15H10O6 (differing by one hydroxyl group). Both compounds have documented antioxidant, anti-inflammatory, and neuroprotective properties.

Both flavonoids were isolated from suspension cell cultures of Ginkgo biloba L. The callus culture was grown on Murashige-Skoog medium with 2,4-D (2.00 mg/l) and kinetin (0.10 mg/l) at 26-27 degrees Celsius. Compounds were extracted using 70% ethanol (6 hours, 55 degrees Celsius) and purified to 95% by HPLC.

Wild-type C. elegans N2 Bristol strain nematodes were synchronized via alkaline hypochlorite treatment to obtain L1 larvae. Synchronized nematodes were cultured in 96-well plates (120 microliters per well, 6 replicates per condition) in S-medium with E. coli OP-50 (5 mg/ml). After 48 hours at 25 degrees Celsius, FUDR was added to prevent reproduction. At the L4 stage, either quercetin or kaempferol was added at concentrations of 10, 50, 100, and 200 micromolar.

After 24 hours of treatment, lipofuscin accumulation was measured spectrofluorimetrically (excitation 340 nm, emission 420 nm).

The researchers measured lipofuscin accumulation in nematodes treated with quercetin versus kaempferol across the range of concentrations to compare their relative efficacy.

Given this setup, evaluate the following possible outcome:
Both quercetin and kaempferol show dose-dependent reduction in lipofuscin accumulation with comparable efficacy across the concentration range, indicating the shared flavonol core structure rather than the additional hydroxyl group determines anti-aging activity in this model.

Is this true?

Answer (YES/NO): NO